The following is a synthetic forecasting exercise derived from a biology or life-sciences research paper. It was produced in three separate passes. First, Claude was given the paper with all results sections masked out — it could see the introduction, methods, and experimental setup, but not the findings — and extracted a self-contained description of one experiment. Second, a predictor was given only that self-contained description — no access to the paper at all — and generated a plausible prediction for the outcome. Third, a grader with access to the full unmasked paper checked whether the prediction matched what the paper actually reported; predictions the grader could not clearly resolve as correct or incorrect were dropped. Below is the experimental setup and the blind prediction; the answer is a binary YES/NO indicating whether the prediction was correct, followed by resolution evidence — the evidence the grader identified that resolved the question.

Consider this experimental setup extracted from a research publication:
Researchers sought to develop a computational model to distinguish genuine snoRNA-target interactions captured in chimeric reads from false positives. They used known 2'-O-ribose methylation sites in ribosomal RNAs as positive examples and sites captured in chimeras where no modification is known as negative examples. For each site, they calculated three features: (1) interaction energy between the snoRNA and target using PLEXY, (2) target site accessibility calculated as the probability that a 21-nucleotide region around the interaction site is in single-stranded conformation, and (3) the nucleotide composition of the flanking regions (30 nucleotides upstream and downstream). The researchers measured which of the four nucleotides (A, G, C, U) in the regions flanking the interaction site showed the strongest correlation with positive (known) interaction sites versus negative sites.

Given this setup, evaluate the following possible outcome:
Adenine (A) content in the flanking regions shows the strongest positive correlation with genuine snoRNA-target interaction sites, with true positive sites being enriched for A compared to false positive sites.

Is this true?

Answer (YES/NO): YES